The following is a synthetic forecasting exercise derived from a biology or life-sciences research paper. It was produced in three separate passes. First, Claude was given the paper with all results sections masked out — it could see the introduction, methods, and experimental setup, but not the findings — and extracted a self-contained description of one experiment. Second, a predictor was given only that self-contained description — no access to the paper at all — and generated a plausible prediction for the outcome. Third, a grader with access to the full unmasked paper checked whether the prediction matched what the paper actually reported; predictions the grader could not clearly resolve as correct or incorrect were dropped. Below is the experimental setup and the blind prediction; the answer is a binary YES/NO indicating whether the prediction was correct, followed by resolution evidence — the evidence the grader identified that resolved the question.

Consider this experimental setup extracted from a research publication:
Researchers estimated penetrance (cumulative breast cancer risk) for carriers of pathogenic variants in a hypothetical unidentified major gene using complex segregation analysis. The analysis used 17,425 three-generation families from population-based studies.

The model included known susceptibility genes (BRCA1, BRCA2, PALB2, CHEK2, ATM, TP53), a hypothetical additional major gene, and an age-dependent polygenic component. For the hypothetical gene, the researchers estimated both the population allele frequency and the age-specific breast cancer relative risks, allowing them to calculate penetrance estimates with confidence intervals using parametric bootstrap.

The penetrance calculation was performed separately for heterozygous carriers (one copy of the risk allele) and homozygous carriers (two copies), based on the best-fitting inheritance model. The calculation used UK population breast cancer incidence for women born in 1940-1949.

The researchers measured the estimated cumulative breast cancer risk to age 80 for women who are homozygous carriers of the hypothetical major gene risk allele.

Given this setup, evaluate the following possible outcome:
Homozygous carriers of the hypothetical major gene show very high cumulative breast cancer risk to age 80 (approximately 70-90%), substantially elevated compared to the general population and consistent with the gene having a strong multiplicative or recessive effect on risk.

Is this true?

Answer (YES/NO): YES